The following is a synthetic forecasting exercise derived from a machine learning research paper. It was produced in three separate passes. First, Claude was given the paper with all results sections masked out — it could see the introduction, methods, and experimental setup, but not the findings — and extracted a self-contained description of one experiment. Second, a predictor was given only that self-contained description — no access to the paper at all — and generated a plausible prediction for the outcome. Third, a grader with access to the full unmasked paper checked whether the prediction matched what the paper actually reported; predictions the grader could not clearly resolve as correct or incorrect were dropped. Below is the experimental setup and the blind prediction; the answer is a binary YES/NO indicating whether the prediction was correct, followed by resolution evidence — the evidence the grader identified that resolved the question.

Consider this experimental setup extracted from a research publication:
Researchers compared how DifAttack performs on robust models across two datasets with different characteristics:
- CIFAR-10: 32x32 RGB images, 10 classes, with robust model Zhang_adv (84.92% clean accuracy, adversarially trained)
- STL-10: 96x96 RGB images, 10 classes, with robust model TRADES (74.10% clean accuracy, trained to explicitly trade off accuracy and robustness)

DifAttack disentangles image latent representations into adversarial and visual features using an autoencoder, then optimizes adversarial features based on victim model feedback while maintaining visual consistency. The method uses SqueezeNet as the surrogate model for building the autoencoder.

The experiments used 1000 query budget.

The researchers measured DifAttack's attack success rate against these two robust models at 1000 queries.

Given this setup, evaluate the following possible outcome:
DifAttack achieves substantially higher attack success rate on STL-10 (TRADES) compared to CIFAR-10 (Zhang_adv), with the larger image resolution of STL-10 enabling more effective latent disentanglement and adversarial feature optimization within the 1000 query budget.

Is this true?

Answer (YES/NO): NO